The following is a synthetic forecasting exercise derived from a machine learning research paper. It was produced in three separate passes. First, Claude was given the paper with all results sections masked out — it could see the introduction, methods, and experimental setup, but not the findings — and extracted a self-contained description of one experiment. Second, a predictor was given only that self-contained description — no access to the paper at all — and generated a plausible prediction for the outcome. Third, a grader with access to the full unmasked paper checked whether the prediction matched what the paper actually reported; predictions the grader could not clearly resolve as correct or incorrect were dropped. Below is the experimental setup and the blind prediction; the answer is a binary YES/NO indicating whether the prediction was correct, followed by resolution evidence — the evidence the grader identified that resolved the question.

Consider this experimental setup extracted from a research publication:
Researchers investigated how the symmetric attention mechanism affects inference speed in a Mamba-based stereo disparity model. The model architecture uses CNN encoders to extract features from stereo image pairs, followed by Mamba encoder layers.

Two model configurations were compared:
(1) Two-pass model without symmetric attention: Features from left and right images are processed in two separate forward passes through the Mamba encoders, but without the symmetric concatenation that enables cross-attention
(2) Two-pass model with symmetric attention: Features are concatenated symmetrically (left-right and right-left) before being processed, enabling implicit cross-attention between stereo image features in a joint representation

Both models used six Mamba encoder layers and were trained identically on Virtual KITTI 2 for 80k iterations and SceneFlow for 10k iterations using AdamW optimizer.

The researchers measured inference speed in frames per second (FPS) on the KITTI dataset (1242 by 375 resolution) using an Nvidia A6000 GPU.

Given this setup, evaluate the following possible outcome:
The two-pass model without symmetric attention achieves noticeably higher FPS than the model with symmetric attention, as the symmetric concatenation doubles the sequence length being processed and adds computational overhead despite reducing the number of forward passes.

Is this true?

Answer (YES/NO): NO